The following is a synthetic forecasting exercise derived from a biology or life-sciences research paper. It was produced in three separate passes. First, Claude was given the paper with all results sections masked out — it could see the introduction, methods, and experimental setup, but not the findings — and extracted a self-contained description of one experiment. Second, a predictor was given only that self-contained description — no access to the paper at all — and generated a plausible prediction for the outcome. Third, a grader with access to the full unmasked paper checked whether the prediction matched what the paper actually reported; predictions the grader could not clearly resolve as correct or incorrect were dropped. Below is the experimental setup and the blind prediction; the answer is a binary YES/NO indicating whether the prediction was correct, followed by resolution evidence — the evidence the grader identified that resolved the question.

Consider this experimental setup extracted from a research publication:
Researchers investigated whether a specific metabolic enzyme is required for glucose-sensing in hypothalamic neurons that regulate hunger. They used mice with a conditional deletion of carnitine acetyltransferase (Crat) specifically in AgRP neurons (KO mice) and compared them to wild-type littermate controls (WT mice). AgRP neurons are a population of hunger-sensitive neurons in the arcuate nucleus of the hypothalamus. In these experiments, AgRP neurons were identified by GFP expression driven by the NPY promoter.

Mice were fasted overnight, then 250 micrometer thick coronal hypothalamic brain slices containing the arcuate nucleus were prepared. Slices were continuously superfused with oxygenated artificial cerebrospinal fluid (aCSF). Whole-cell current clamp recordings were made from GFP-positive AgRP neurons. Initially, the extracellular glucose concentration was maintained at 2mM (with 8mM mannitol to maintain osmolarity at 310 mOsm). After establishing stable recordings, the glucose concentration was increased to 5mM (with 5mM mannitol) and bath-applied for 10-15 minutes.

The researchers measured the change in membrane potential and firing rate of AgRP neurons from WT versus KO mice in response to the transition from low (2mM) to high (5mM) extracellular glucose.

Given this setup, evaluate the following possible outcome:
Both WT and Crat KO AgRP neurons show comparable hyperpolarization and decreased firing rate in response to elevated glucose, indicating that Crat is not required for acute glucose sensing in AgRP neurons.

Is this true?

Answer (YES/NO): NO